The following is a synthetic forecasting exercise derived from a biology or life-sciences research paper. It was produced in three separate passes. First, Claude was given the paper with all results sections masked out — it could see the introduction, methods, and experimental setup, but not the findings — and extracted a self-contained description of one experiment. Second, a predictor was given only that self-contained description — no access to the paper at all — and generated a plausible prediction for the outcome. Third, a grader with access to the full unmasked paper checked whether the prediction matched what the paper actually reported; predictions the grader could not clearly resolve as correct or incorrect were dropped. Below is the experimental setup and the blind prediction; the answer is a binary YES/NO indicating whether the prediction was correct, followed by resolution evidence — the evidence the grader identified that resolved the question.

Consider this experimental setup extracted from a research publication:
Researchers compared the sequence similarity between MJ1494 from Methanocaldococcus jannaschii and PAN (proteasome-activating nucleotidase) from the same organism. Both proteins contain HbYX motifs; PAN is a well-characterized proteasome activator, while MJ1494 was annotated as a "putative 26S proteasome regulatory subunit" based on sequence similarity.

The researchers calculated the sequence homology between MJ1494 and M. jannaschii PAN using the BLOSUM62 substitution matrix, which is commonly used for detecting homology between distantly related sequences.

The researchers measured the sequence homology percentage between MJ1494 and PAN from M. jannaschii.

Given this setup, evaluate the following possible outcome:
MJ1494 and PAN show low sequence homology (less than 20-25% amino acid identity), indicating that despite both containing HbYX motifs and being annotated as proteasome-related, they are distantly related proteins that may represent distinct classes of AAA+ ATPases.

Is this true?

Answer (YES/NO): NO